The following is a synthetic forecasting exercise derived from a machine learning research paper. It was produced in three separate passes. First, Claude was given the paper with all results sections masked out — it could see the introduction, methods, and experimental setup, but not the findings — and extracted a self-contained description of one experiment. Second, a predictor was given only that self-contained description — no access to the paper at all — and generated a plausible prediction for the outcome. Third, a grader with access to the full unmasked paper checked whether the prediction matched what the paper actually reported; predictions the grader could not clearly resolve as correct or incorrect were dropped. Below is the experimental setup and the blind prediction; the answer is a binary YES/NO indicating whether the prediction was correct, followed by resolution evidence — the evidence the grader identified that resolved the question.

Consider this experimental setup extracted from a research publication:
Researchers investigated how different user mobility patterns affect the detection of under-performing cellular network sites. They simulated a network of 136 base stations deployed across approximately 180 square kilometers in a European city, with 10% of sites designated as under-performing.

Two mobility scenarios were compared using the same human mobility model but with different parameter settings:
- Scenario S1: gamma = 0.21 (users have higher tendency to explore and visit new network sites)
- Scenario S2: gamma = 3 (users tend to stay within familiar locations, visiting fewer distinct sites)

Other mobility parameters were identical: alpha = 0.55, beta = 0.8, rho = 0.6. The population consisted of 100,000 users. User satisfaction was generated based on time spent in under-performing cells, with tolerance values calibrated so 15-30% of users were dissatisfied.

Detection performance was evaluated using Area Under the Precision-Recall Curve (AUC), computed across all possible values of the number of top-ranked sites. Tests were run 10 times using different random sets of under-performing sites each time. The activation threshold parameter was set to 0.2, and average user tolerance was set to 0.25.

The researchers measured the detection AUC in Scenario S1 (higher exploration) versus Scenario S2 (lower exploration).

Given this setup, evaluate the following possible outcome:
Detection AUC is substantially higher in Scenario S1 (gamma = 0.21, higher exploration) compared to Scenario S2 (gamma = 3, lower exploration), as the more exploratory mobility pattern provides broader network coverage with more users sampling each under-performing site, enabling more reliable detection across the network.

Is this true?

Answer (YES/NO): YES